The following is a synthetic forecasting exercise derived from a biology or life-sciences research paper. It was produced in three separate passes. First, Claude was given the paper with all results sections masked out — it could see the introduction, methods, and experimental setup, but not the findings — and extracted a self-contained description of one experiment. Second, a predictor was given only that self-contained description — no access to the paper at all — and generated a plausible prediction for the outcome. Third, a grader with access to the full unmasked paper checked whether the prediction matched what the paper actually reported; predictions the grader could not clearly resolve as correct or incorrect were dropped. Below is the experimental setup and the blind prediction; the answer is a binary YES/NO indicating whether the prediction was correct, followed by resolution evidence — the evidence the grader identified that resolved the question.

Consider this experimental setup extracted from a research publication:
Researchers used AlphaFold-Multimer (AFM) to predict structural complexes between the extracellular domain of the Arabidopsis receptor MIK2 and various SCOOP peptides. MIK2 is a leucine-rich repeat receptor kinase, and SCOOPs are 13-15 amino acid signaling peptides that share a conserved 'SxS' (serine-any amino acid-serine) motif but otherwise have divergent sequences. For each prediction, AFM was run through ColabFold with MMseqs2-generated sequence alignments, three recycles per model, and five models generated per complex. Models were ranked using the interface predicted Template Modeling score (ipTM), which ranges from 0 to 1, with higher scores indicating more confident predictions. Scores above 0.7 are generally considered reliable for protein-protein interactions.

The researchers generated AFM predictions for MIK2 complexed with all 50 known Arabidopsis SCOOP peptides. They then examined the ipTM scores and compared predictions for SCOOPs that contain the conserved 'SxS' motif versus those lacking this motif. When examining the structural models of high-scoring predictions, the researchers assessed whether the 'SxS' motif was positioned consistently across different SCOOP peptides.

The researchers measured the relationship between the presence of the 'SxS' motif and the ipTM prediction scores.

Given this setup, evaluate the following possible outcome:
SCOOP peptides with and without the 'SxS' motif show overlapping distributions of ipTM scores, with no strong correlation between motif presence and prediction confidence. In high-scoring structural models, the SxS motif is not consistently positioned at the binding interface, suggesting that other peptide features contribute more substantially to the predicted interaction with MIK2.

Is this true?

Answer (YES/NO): NO